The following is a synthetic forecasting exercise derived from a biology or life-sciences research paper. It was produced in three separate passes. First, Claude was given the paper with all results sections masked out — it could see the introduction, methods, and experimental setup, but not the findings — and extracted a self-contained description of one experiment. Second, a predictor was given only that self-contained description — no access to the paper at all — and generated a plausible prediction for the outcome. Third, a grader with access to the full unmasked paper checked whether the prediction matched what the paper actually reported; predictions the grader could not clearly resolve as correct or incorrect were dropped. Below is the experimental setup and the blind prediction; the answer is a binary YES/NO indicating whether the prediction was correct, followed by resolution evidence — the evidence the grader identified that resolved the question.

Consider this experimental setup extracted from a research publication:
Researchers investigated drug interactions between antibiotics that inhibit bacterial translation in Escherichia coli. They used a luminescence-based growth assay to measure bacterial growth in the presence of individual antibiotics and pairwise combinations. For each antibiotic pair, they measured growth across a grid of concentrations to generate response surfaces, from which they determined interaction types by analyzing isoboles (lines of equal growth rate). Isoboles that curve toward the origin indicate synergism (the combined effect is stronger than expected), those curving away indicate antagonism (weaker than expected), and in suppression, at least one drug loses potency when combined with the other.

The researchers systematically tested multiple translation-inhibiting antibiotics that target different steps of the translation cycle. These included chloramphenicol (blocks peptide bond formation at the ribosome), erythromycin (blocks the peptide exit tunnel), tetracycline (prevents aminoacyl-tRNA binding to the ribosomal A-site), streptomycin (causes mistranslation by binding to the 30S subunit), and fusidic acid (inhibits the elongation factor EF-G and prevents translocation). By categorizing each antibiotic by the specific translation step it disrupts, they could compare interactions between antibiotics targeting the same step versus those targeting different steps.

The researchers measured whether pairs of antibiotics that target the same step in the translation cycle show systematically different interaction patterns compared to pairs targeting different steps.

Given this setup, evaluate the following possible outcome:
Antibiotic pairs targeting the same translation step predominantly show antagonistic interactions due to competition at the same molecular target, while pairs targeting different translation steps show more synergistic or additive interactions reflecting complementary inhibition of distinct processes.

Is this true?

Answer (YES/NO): NO